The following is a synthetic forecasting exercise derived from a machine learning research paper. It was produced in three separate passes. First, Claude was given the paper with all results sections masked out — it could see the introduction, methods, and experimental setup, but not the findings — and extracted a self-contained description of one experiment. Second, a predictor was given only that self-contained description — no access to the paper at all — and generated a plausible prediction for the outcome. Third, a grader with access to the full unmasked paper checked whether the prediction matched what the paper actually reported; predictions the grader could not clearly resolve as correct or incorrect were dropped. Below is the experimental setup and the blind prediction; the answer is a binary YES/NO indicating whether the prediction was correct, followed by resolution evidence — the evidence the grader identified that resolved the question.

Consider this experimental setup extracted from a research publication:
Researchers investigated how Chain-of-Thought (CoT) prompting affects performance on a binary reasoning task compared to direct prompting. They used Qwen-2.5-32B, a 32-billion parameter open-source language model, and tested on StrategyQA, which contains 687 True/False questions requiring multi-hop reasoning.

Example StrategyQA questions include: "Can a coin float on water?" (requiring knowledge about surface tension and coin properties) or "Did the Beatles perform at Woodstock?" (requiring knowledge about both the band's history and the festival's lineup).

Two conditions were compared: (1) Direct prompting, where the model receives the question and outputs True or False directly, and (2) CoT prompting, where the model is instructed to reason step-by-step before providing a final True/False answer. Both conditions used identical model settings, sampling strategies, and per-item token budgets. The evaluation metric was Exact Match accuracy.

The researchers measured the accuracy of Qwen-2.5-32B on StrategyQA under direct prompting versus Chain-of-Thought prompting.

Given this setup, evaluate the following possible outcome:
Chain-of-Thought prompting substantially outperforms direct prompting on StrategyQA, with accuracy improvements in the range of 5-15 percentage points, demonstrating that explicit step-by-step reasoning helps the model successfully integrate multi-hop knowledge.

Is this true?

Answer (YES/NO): NO